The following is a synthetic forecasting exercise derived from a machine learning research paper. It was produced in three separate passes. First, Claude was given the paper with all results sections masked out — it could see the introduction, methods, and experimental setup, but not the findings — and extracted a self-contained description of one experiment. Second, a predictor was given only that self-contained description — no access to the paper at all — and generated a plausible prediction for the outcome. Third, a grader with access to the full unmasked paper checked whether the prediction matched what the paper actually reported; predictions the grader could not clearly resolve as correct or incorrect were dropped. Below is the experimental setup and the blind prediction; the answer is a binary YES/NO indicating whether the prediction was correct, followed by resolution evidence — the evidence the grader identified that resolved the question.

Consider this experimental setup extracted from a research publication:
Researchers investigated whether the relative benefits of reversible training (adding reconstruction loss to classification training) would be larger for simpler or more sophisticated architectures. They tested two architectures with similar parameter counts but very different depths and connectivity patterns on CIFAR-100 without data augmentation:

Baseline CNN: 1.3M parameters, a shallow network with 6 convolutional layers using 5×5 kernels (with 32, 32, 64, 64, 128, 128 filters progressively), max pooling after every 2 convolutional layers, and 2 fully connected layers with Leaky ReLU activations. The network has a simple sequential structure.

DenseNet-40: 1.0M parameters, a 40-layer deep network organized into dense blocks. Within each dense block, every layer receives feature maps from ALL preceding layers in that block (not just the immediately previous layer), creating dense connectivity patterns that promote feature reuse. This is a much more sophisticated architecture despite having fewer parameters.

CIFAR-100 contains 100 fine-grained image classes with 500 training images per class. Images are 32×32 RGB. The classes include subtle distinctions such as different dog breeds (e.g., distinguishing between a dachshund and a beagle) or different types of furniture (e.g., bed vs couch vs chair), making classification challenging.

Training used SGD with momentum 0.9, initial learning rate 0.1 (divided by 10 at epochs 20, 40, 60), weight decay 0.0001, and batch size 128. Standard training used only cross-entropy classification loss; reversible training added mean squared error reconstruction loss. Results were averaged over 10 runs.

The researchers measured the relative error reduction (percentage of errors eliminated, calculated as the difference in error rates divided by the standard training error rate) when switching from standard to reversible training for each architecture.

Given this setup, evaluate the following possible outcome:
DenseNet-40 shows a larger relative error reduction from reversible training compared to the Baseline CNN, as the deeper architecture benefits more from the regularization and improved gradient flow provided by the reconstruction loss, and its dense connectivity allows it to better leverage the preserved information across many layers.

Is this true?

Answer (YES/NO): YES